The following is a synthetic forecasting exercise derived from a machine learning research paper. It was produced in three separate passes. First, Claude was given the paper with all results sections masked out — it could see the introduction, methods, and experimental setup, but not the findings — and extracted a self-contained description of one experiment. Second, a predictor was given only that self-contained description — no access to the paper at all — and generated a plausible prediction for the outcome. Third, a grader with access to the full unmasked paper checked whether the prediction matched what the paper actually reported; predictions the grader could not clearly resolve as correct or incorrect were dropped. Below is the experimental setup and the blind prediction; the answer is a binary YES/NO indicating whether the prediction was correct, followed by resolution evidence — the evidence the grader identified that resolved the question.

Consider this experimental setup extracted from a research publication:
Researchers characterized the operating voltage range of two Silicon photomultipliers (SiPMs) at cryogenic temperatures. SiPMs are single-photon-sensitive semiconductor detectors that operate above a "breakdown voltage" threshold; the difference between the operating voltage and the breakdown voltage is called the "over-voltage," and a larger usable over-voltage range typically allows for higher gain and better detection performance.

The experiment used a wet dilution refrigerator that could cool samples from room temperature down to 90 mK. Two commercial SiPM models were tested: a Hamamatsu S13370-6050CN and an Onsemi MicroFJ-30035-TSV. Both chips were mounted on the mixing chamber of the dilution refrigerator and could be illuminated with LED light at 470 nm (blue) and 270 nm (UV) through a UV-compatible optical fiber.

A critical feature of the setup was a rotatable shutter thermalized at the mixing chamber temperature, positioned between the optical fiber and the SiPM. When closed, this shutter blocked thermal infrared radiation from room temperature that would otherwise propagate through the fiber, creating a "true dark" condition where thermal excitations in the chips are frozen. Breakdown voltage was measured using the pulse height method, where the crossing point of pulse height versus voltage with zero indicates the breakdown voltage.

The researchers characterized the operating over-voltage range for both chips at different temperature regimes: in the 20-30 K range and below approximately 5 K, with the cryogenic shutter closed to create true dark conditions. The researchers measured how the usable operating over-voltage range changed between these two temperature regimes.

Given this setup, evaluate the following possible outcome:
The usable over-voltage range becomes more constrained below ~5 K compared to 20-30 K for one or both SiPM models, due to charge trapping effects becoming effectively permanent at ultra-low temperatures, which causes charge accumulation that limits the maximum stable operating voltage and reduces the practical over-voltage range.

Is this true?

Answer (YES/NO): NO